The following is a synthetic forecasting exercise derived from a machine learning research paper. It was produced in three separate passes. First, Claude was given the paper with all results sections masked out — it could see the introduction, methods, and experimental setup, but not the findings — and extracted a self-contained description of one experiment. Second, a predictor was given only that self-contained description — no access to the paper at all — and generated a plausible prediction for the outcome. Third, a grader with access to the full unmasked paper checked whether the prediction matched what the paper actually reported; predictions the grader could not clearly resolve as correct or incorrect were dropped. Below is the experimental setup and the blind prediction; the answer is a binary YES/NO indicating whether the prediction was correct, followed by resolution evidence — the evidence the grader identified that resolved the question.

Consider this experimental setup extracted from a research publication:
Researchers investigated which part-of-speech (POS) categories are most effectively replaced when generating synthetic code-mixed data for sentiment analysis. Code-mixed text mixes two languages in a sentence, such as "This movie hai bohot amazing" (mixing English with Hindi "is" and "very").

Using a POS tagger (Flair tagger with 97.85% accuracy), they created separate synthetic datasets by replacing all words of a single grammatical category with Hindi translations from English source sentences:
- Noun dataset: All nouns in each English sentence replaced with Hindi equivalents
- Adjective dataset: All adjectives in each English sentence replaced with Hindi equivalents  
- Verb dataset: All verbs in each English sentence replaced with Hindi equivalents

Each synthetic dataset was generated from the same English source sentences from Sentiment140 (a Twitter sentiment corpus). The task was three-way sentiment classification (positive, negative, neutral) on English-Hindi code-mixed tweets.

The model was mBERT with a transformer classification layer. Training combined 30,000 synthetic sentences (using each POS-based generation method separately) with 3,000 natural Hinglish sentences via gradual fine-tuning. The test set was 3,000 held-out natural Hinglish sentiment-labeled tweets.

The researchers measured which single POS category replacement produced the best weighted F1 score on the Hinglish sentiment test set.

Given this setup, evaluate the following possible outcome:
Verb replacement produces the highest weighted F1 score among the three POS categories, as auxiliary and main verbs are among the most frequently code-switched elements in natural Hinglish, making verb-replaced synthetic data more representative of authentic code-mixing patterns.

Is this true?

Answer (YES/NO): NO